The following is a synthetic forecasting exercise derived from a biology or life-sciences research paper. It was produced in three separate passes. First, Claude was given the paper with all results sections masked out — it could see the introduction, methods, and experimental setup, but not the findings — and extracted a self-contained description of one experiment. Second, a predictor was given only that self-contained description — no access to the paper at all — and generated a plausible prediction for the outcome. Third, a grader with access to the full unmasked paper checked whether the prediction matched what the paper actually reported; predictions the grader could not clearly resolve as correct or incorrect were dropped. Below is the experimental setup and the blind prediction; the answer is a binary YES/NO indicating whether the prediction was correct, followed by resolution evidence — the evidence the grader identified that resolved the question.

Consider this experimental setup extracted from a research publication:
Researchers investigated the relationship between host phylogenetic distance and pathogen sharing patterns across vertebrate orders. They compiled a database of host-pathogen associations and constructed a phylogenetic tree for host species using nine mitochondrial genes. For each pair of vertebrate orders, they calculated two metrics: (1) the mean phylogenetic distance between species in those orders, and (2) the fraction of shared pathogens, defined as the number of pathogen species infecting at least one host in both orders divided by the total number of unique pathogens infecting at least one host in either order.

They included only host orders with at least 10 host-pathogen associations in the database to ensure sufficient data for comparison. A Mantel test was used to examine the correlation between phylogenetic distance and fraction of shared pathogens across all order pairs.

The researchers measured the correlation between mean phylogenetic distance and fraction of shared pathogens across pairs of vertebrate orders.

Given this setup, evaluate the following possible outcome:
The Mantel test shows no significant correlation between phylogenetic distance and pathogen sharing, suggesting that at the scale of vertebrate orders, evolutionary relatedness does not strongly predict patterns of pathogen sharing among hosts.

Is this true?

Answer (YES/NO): NO